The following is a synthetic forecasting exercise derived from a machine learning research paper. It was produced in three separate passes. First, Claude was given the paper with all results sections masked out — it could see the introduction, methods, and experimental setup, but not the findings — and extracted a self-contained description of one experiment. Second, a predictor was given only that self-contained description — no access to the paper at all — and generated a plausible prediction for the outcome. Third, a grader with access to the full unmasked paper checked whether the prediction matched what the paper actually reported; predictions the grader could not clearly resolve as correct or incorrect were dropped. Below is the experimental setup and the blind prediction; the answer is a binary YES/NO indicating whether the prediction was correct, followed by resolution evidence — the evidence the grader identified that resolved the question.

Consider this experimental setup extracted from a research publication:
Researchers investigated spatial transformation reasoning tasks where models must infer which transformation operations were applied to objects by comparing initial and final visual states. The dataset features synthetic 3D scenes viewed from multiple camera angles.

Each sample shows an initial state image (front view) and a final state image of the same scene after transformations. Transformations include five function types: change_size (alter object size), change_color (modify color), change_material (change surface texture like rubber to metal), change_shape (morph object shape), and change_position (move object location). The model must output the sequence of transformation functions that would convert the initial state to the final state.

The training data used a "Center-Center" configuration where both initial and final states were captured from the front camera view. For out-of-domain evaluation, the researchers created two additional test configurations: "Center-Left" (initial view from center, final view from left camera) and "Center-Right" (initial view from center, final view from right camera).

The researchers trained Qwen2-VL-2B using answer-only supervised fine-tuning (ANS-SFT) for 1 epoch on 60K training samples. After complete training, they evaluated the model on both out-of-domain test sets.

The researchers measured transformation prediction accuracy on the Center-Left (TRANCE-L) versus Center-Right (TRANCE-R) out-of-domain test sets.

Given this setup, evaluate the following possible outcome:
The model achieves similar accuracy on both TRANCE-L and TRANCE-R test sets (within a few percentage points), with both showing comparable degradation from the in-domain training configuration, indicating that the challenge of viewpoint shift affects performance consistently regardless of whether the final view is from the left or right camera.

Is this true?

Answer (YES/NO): YES